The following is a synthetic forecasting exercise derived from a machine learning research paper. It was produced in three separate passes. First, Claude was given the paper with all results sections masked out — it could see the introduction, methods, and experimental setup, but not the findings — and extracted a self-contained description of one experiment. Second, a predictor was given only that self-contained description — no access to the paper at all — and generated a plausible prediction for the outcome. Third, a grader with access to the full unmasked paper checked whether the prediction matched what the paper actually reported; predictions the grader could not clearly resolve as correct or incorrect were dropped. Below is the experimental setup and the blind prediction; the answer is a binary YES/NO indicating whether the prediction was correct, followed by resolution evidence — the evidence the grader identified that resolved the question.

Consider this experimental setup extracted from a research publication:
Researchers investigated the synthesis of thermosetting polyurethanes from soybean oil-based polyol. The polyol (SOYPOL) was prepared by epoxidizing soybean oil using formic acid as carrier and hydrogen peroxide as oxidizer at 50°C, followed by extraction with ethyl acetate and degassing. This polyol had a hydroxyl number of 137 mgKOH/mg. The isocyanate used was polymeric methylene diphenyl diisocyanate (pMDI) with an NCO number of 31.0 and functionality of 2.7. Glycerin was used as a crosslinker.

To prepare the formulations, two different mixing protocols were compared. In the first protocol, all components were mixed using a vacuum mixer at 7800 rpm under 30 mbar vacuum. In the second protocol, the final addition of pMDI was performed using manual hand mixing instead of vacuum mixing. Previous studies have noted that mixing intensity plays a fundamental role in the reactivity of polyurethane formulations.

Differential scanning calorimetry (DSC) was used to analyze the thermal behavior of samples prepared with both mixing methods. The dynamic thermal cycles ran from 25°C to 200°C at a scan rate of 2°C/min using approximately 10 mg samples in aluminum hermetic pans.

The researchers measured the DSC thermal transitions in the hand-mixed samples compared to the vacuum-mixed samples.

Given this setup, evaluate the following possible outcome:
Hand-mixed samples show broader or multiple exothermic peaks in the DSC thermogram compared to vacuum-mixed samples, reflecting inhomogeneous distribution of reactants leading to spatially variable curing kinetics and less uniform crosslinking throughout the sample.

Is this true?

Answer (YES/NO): YES